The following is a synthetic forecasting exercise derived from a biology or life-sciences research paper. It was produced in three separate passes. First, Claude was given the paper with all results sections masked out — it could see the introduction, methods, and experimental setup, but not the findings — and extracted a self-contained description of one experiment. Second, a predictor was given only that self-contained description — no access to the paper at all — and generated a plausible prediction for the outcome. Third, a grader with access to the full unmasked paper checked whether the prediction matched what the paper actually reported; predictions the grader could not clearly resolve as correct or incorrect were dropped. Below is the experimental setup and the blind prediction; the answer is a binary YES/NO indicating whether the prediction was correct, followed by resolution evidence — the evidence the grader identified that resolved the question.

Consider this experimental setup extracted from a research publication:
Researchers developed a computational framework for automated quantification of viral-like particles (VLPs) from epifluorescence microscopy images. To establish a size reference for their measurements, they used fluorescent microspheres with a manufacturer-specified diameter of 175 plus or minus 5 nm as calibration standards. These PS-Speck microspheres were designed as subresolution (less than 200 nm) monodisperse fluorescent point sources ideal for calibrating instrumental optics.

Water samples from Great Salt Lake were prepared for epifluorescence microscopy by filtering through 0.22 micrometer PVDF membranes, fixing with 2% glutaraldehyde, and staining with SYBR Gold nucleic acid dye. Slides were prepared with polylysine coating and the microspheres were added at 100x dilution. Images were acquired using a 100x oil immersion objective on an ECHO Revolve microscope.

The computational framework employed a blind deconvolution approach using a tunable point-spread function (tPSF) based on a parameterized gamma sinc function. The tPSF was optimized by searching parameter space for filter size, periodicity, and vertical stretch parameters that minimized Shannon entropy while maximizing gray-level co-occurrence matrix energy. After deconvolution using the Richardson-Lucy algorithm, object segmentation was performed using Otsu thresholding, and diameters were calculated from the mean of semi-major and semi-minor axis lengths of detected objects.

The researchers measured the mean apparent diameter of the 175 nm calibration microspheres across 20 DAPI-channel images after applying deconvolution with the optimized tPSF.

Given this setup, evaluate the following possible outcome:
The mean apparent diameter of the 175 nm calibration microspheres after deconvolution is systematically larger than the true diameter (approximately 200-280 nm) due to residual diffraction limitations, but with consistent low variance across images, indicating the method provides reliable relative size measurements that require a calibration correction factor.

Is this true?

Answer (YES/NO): NO